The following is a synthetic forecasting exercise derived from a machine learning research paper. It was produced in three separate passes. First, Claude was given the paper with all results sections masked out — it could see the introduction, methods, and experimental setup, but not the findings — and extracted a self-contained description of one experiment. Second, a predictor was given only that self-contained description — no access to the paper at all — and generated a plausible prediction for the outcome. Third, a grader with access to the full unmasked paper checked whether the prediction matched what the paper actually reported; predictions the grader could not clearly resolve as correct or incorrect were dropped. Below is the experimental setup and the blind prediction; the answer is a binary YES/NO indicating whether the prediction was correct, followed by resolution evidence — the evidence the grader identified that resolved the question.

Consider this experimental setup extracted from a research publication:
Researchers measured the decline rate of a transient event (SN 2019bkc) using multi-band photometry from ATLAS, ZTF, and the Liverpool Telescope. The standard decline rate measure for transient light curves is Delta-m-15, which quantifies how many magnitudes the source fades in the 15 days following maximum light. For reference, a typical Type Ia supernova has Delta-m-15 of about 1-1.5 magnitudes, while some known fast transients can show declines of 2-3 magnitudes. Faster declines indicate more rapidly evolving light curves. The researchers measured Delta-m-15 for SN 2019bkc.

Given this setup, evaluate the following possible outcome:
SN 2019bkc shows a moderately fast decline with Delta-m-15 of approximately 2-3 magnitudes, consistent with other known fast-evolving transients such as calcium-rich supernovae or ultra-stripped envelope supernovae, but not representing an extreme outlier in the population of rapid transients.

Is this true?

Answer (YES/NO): NO